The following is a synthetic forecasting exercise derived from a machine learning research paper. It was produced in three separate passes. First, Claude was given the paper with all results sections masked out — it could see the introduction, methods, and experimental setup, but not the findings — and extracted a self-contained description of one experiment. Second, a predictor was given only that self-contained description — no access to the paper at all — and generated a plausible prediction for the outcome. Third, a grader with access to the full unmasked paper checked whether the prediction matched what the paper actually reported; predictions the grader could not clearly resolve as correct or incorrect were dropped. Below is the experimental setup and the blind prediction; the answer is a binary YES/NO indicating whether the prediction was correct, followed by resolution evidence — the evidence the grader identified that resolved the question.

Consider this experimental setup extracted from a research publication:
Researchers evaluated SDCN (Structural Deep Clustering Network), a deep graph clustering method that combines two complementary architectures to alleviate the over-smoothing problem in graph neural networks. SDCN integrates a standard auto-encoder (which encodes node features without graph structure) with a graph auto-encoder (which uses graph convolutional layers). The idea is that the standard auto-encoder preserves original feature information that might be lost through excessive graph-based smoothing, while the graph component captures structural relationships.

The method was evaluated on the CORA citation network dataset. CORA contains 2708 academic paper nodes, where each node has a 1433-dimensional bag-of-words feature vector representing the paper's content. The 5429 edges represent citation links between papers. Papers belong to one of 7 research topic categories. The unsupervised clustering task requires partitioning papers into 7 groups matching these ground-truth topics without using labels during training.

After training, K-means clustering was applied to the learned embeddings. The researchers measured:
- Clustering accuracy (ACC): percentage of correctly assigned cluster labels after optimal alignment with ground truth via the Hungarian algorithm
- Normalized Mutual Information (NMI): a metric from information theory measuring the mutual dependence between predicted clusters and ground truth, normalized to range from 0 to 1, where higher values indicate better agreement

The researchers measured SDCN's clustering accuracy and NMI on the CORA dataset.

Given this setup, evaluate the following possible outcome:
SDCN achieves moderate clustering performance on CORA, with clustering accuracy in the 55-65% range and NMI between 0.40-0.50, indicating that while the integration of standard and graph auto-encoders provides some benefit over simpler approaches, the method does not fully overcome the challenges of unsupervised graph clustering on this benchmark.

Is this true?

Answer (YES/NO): NO